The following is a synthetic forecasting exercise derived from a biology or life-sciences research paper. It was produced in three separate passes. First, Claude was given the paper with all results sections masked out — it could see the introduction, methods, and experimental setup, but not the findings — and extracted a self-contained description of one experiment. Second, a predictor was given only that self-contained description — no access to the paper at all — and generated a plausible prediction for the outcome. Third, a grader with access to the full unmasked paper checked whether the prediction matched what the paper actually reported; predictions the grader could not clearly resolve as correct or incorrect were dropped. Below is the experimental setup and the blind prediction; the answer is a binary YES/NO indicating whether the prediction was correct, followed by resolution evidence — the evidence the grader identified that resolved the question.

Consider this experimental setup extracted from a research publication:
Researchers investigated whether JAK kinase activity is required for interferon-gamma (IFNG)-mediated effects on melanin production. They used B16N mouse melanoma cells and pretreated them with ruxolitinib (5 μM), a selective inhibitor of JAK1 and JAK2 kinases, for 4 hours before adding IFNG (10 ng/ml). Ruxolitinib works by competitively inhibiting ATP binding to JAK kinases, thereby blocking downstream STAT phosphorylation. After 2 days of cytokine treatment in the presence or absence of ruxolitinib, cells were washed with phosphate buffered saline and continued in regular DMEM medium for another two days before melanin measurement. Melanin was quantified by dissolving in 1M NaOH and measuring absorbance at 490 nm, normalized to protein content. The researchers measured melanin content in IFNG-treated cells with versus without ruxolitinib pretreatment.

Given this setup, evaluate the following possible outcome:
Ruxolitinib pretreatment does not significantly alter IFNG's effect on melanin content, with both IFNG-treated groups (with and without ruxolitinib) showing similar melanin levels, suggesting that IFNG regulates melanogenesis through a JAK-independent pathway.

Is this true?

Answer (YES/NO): NO